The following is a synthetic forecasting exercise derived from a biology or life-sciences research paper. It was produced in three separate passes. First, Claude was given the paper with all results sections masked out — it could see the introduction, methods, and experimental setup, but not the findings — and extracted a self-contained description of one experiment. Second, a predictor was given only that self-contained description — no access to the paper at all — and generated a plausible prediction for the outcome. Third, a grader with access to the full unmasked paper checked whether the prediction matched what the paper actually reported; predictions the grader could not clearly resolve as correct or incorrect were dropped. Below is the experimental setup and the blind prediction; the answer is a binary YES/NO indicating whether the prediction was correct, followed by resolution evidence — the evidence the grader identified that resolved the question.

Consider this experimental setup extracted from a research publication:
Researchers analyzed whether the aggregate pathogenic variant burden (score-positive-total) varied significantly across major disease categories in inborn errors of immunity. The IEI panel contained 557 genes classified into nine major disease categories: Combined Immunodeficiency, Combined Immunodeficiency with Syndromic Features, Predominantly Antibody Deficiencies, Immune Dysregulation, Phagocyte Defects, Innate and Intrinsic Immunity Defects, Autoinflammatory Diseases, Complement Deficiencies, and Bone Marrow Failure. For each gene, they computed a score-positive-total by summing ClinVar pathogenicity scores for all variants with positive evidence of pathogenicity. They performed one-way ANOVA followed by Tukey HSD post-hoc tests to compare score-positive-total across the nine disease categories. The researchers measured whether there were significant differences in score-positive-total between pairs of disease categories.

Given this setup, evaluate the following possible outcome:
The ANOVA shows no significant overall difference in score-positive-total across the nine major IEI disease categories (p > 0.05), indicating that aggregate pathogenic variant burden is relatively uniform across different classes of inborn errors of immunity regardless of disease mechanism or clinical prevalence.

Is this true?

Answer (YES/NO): NO